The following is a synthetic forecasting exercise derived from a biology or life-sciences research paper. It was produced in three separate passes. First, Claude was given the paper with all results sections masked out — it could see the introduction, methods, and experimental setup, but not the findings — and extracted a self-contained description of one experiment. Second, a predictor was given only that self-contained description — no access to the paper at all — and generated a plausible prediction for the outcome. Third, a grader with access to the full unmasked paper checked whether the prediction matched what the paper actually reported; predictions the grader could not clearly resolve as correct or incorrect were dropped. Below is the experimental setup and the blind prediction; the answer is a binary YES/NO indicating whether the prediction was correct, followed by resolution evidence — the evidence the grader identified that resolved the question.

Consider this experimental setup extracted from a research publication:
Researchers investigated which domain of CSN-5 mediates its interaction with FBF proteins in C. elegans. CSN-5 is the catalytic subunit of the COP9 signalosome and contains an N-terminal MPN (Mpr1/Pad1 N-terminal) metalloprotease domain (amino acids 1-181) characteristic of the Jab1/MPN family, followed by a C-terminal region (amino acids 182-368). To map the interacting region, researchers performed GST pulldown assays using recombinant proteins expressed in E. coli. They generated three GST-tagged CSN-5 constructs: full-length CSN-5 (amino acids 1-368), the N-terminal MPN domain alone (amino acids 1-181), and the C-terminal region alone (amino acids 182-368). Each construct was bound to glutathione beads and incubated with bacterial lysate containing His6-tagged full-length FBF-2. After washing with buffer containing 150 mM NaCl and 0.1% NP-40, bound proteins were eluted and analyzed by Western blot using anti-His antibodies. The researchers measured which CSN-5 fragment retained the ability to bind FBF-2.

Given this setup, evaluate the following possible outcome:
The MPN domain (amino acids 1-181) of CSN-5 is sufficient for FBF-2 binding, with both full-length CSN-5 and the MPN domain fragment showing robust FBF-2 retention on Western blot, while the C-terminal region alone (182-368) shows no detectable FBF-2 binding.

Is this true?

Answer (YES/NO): YES